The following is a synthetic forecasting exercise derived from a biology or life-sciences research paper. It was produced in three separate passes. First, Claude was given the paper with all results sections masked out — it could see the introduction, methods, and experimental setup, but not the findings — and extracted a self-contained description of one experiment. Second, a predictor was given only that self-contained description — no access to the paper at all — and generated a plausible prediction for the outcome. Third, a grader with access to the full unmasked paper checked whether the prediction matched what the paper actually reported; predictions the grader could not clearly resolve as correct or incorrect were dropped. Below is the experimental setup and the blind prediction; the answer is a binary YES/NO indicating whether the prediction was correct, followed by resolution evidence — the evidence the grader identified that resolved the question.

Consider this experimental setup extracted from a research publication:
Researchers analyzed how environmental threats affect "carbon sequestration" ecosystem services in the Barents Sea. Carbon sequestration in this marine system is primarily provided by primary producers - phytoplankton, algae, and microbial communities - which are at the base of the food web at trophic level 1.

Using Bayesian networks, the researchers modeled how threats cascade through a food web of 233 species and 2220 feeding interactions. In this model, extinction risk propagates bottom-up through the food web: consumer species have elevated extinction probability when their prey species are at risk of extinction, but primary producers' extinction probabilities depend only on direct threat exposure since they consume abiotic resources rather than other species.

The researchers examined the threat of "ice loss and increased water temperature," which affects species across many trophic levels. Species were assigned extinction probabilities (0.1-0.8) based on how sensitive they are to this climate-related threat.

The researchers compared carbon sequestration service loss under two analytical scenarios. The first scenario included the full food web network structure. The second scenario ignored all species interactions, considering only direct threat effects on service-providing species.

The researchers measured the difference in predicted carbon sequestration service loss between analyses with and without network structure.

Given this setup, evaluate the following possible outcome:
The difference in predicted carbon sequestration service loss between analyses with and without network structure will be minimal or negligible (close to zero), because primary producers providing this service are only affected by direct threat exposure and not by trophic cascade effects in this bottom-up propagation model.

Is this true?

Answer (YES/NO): NO